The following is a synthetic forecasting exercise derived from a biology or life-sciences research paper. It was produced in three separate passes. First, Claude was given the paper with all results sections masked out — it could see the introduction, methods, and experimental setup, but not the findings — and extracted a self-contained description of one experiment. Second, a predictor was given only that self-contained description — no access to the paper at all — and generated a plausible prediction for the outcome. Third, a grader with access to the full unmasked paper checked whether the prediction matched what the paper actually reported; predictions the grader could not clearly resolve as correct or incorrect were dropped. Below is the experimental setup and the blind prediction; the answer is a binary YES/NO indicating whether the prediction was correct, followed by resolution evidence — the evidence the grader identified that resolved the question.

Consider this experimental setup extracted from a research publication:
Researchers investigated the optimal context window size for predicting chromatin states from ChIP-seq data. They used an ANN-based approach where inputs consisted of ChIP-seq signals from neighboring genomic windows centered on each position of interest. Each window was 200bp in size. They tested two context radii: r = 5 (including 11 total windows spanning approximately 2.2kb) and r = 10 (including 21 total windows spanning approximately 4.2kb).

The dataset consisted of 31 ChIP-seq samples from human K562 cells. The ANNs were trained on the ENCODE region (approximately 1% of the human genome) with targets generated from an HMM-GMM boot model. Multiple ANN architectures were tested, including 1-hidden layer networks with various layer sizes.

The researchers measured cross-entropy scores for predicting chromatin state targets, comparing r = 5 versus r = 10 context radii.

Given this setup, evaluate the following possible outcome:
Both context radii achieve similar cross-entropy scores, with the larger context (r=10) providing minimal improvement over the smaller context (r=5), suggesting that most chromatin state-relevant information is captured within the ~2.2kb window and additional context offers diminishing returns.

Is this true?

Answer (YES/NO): NO